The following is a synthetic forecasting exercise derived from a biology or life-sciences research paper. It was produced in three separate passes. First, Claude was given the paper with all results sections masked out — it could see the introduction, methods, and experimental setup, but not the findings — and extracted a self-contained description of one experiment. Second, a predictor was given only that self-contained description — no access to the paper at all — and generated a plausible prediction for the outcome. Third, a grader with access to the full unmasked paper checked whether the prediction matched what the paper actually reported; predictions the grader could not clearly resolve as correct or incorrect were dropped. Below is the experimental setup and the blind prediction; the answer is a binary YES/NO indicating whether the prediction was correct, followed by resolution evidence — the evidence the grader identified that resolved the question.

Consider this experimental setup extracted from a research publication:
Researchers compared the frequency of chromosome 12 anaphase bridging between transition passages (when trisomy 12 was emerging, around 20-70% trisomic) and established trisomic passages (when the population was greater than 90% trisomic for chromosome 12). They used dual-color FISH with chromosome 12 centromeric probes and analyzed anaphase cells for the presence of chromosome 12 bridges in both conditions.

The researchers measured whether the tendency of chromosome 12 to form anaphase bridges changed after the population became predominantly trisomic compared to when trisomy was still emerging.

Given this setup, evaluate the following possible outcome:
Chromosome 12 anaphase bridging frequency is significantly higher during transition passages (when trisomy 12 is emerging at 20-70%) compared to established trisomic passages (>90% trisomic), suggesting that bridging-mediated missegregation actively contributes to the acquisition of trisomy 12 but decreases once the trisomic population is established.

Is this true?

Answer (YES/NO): YES